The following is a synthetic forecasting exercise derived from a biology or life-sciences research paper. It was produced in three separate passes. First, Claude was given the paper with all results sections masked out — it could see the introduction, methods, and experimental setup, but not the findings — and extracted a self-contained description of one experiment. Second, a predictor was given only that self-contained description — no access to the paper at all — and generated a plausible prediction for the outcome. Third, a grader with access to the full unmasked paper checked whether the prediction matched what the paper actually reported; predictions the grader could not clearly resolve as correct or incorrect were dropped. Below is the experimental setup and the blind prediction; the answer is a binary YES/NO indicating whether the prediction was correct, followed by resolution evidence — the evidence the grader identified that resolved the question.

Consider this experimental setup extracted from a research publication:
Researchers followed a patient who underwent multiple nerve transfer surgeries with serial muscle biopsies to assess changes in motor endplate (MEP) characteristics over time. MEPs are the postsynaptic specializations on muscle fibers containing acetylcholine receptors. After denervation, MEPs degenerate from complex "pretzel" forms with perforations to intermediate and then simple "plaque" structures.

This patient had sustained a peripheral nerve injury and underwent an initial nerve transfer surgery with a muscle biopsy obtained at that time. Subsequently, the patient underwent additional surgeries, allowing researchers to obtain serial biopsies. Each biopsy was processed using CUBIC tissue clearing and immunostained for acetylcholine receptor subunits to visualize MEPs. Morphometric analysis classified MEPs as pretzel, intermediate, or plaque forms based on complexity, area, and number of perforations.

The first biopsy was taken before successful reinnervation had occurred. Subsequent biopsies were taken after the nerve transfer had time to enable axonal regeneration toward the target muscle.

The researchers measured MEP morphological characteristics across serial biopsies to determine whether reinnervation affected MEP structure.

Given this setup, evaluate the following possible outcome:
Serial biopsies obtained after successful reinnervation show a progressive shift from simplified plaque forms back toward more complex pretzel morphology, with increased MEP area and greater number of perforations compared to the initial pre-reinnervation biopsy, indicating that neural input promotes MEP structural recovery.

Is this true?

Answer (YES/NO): YES